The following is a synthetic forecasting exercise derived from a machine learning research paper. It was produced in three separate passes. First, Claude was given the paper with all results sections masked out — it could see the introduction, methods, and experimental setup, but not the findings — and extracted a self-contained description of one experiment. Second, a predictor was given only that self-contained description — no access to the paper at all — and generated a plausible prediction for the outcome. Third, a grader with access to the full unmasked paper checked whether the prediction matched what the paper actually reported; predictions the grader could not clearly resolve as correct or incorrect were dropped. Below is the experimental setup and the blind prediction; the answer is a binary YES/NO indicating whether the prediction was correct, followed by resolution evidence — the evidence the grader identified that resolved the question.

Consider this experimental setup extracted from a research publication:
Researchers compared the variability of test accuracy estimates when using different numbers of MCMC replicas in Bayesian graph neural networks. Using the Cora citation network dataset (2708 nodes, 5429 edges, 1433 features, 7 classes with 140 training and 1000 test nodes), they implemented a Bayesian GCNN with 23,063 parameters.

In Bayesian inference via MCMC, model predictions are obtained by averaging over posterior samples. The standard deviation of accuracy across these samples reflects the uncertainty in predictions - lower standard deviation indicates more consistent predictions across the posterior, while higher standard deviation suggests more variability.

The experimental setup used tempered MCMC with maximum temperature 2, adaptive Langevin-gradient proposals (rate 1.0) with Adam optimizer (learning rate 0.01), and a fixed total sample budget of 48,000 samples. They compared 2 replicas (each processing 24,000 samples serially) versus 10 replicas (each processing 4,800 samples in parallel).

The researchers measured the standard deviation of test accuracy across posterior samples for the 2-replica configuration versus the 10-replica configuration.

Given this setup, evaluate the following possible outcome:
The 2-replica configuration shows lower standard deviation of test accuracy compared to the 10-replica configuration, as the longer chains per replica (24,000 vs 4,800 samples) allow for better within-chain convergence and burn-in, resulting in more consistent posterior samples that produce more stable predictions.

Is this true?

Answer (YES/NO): YES